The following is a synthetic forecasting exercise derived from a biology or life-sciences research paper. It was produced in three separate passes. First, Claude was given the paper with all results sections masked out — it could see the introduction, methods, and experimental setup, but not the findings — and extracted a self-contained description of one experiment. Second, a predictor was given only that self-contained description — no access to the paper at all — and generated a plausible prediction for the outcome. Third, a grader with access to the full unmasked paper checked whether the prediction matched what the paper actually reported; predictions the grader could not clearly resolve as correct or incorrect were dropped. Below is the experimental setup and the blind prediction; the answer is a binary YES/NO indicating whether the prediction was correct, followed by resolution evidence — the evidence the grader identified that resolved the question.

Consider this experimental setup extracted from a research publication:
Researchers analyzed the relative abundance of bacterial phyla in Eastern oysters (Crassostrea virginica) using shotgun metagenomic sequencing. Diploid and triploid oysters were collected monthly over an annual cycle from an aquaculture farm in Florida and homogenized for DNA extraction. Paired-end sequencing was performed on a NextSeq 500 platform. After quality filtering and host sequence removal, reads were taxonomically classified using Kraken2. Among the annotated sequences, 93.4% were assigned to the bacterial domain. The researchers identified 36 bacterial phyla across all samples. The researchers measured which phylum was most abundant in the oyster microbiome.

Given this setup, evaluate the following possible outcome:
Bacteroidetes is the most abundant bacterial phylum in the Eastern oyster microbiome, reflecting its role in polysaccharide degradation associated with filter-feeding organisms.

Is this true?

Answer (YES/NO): NO